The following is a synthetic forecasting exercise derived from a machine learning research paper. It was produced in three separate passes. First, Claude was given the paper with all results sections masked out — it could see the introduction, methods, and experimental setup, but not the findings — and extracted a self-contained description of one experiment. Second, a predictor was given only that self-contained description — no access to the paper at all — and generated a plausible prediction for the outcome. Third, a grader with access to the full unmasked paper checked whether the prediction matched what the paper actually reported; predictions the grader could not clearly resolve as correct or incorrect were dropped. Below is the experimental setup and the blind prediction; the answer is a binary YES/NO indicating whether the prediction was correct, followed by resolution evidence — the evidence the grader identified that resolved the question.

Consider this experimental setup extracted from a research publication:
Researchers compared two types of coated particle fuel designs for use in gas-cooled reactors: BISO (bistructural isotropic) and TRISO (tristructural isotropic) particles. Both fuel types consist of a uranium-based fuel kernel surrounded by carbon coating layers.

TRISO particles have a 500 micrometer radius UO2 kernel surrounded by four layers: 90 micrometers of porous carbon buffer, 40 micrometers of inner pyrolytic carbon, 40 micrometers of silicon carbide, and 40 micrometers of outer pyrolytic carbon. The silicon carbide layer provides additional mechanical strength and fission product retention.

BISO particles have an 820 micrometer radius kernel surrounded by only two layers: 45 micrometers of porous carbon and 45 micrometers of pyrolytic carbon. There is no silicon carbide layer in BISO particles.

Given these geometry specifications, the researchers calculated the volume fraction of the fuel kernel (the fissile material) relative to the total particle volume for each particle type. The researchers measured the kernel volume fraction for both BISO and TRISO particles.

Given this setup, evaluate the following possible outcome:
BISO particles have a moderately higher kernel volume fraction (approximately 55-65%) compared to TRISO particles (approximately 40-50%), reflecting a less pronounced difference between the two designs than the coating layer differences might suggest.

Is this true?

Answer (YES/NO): NO